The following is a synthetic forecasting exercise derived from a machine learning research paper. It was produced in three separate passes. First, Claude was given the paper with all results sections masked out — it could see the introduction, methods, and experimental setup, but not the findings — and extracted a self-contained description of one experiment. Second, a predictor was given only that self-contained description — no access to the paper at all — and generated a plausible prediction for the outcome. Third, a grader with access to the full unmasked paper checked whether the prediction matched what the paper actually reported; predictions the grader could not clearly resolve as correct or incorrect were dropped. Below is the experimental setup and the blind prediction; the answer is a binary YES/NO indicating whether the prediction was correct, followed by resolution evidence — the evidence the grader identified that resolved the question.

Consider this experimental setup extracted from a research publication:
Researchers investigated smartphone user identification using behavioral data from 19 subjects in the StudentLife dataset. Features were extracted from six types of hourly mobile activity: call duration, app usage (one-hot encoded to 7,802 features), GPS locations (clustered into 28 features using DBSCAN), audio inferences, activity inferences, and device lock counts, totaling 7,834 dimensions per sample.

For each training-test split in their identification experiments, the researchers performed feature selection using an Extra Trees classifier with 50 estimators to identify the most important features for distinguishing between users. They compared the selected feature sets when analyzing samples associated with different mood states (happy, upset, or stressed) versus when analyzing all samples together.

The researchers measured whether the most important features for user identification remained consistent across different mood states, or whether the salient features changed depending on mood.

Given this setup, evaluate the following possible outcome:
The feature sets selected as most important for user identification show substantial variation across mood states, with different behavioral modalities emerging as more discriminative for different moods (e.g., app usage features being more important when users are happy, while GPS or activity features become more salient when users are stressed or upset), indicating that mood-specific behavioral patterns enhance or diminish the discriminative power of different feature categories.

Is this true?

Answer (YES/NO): NO